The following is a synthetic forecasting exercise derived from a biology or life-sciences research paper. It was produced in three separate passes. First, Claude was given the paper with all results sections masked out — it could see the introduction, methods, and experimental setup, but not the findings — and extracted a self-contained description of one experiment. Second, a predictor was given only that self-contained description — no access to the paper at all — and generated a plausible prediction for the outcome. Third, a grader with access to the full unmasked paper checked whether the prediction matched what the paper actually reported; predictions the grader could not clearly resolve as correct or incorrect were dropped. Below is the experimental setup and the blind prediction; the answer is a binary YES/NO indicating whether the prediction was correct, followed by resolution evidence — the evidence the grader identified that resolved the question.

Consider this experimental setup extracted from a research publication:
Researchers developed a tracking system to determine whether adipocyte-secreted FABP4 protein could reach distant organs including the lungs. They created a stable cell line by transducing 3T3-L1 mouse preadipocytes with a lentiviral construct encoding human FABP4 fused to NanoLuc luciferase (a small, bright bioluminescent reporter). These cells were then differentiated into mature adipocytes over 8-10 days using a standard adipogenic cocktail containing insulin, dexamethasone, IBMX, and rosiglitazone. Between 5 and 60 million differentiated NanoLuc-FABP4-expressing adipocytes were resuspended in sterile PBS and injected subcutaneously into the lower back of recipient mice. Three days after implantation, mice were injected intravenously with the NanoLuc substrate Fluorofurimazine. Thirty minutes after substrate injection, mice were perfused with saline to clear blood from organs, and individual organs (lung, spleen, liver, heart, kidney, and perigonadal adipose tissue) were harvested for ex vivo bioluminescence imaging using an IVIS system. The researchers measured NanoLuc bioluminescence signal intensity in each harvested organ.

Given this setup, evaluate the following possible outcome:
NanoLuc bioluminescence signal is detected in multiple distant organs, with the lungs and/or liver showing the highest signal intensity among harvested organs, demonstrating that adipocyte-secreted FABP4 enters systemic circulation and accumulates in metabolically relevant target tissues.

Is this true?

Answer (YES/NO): NO